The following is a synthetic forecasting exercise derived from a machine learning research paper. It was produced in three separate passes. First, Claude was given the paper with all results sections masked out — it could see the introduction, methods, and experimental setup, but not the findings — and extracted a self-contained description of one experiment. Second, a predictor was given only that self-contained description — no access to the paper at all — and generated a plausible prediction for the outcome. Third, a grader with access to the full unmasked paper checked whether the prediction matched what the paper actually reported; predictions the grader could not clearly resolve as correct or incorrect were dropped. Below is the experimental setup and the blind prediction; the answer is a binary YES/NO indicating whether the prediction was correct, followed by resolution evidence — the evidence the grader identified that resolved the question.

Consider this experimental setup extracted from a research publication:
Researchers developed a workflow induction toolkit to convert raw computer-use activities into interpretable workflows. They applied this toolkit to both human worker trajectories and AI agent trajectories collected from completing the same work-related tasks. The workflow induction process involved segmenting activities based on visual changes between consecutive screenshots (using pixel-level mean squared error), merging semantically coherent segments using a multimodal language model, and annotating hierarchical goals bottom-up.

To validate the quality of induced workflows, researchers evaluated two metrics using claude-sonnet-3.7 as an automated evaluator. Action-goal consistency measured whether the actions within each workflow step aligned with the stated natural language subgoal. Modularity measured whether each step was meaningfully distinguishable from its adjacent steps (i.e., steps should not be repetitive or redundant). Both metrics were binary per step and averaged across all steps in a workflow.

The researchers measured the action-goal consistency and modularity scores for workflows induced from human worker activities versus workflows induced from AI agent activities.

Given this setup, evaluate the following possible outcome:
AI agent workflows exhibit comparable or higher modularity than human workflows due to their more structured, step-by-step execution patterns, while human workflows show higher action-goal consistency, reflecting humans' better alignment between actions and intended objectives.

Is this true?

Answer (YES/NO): NO